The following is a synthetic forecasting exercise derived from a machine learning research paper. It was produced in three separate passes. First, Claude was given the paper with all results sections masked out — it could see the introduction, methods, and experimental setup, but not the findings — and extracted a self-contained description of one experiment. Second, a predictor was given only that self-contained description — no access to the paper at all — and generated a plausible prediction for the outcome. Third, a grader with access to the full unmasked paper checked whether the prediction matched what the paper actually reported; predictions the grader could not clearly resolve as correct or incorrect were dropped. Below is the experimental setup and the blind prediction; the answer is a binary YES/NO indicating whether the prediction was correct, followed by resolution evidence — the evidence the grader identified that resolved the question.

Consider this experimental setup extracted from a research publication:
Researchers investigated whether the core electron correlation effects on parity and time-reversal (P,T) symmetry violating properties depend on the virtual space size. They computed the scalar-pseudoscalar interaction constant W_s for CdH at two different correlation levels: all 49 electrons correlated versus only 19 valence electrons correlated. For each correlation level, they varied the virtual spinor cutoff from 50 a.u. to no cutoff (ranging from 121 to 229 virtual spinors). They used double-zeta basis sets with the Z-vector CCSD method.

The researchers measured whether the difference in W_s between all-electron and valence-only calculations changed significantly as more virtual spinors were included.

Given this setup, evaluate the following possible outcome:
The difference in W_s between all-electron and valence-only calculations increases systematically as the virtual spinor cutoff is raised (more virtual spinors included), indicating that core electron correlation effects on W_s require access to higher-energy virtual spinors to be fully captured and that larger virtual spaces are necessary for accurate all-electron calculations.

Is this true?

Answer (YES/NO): YES